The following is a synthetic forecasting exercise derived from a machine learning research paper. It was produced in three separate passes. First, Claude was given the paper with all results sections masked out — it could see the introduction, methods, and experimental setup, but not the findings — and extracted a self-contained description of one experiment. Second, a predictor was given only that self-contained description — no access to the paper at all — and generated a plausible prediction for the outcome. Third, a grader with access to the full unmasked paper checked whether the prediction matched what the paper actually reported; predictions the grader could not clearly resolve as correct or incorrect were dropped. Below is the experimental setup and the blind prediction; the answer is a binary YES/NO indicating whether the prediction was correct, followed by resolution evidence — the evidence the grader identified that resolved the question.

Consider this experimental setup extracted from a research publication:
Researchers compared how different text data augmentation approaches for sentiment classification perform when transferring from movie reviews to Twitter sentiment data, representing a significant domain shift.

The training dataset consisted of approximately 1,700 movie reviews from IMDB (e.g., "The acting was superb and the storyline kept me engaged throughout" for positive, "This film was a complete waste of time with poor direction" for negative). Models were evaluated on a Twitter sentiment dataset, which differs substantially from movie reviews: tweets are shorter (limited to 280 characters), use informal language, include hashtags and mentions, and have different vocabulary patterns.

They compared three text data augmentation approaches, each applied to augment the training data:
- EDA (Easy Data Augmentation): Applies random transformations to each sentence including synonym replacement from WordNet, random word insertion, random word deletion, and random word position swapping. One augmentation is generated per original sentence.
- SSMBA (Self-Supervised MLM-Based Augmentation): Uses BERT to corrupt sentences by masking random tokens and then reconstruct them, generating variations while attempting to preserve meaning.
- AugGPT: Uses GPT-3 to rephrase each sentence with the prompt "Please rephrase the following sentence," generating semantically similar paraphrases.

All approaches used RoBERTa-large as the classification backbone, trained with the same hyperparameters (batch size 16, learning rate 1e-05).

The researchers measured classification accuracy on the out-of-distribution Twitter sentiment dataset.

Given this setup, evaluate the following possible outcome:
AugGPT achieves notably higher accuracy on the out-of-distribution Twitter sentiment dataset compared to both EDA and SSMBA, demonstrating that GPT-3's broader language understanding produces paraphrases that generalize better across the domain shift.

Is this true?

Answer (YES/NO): NO